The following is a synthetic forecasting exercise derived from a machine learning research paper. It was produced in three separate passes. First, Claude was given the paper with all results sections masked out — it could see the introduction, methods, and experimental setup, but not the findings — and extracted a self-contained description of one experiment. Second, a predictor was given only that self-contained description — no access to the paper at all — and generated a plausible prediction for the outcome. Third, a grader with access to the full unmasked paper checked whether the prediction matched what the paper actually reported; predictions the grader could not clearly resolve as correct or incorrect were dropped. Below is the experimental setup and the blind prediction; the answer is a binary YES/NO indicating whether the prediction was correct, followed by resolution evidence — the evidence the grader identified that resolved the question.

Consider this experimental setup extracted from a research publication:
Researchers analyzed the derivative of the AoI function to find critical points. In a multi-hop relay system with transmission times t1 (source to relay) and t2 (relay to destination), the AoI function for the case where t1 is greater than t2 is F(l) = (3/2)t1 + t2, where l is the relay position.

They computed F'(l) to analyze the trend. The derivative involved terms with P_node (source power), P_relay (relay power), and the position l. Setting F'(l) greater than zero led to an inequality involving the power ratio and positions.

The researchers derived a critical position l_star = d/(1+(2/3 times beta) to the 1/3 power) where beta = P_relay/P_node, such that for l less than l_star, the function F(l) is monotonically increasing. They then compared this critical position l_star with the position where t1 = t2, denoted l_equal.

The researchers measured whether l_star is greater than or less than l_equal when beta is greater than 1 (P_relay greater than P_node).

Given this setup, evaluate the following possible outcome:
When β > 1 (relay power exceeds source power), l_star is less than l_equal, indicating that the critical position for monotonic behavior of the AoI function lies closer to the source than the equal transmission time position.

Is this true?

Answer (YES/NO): NO